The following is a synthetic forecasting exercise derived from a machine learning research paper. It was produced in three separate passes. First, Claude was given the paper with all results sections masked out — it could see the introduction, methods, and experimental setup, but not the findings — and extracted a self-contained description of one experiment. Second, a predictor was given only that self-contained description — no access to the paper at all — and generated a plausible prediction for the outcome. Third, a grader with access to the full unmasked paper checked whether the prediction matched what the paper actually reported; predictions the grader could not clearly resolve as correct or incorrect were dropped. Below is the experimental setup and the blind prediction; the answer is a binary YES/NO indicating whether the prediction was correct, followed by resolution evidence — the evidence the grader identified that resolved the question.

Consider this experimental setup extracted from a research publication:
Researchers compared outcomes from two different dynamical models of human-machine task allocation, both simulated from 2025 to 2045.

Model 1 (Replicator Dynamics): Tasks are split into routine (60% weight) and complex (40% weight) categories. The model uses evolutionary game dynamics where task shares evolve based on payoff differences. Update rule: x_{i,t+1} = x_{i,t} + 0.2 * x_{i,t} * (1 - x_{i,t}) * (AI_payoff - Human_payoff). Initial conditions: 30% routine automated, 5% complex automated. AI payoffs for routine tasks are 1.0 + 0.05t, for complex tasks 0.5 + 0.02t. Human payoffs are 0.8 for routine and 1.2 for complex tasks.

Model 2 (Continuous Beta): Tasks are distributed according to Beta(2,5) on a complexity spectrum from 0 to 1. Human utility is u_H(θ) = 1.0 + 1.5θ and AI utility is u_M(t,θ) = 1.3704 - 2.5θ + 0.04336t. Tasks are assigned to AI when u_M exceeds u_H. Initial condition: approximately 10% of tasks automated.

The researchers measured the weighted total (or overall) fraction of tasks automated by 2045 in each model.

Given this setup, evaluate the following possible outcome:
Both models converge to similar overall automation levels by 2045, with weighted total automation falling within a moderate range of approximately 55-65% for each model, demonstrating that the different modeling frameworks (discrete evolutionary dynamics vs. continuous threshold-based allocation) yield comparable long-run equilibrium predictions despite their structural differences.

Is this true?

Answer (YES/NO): NO